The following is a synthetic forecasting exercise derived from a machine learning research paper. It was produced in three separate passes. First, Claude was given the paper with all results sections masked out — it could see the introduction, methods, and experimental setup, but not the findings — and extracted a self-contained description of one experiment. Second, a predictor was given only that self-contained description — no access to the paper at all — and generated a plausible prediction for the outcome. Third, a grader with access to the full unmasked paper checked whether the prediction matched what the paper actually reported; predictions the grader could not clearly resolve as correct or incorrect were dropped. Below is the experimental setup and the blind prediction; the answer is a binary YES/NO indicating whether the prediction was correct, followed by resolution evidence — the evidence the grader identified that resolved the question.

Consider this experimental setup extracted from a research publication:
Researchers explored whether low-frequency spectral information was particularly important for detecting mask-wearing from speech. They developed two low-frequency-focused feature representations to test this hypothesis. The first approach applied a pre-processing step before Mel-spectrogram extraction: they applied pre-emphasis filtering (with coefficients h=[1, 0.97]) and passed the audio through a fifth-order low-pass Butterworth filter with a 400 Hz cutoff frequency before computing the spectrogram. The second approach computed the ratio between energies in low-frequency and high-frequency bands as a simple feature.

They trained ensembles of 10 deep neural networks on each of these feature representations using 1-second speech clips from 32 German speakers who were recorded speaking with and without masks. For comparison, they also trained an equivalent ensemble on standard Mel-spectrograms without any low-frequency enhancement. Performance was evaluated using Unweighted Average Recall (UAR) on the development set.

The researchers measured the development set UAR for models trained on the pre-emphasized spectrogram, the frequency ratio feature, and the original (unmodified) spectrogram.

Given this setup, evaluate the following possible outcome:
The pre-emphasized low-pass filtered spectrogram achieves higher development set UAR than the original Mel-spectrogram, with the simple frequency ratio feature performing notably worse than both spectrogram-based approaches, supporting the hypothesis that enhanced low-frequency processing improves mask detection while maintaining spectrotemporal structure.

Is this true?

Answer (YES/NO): NO